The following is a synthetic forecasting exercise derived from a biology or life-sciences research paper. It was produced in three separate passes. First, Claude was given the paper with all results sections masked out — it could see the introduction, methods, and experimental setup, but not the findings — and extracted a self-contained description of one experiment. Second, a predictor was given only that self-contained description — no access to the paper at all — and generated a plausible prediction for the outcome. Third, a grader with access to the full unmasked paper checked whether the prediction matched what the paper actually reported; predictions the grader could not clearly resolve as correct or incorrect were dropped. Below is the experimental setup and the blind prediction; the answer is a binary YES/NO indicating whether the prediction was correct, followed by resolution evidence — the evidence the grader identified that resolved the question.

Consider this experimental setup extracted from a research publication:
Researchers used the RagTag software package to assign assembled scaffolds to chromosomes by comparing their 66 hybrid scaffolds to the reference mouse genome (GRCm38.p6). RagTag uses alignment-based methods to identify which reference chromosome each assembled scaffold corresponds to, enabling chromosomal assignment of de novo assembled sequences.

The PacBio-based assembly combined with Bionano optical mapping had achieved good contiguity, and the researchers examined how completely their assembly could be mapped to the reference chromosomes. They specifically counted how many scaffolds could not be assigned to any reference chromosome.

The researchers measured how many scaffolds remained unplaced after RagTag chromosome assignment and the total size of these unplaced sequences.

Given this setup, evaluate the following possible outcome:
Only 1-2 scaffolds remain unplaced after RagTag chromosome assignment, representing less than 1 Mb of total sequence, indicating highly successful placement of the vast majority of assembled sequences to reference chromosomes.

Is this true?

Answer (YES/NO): NO